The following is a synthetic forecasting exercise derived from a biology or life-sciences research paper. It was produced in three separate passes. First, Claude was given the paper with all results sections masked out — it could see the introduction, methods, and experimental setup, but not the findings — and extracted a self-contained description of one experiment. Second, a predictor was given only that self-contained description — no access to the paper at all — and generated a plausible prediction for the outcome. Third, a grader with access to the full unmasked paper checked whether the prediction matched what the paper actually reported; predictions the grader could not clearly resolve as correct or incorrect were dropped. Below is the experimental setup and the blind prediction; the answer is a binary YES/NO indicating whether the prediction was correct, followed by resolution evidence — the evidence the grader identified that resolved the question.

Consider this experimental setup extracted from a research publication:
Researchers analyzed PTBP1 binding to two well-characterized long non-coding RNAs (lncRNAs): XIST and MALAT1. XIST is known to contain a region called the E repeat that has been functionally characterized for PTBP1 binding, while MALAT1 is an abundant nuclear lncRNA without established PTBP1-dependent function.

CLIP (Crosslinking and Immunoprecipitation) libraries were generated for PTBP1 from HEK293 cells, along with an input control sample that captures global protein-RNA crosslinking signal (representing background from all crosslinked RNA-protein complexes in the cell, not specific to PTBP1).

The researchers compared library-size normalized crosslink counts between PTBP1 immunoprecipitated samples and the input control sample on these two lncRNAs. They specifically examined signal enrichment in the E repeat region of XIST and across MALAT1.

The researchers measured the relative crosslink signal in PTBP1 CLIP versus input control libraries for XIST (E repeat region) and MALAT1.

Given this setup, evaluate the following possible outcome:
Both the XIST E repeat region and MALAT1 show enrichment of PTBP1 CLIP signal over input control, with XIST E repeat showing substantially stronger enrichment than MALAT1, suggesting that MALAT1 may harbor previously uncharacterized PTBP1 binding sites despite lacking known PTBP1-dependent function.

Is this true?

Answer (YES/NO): NO